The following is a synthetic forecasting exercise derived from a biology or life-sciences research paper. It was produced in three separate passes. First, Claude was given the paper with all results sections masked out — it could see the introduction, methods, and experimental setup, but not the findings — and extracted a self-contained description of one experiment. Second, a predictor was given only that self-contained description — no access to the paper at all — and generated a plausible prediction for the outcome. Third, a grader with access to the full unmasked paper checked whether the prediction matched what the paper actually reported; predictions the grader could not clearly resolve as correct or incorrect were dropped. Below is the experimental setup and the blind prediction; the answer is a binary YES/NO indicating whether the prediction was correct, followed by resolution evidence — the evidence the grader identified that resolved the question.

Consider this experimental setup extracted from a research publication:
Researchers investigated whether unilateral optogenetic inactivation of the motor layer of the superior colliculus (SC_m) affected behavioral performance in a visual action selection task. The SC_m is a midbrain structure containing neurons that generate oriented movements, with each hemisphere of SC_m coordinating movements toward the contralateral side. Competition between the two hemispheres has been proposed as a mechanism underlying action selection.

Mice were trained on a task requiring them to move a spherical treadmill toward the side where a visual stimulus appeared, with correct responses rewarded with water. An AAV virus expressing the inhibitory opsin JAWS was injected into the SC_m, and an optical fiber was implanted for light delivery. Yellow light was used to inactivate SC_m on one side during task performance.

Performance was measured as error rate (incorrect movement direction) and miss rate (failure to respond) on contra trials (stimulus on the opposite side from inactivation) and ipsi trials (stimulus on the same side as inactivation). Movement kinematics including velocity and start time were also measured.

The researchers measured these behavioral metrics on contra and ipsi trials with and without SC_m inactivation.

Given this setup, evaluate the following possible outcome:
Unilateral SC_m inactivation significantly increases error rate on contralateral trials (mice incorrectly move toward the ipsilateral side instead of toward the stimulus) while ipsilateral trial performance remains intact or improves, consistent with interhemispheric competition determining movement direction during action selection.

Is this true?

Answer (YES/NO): YES